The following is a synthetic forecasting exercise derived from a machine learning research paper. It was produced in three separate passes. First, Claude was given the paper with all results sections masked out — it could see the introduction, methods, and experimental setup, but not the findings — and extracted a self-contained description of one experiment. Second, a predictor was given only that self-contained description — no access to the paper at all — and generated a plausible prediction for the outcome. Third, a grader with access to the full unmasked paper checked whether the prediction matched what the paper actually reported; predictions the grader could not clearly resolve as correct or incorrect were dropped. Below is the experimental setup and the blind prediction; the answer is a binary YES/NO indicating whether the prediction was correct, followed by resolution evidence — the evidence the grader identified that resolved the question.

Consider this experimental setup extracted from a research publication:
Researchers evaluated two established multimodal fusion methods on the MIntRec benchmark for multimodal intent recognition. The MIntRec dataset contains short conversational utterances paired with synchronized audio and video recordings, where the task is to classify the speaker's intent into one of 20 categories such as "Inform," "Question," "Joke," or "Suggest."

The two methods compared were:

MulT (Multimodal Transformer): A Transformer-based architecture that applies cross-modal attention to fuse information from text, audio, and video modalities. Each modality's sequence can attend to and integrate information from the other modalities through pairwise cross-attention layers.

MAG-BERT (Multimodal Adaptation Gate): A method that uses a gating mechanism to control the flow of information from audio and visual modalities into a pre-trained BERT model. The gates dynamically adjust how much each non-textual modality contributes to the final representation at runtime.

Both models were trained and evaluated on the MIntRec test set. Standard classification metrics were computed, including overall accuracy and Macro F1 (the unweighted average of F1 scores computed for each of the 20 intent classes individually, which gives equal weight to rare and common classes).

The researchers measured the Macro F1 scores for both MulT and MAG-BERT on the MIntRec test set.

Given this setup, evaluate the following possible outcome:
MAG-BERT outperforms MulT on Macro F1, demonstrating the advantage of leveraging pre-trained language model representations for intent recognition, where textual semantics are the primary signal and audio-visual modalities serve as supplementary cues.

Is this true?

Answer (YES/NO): NO